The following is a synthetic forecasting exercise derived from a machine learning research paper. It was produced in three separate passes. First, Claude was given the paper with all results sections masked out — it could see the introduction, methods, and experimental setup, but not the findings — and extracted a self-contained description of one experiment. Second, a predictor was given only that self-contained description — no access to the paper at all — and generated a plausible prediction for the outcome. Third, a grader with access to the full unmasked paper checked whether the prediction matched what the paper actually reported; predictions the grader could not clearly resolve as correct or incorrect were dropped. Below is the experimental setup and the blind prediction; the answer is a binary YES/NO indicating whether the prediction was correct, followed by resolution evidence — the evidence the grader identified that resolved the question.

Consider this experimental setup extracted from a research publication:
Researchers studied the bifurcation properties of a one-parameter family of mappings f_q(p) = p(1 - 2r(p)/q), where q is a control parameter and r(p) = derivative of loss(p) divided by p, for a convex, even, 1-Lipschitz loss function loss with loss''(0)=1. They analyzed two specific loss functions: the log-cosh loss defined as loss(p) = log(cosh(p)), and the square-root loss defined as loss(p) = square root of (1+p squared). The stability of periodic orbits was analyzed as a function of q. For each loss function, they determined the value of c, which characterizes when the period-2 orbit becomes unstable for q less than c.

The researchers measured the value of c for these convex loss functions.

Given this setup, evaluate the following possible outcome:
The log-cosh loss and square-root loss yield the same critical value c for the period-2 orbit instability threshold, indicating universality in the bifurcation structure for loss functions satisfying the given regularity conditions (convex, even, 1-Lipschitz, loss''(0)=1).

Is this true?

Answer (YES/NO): YES